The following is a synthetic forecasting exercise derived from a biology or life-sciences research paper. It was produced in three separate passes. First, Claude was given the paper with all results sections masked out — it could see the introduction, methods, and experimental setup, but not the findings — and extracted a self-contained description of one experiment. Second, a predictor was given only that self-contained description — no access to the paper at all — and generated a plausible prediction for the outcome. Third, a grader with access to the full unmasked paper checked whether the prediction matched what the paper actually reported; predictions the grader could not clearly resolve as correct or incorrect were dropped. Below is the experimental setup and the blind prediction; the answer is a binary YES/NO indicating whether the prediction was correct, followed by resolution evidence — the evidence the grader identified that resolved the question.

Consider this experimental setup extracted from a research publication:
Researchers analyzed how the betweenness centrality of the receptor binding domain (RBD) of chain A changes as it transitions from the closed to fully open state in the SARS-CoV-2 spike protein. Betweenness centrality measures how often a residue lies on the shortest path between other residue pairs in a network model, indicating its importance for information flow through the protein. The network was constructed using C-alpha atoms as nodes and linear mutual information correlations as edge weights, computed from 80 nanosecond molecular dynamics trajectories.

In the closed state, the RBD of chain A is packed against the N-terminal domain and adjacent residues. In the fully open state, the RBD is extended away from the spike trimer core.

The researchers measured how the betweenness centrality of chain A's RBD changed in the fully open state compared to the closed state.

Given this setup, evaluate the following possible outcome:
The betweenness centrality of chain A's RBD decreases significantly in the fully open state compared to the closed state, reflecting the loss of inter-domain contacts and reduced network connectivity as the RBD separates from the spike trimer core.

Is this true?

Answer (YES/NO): NO